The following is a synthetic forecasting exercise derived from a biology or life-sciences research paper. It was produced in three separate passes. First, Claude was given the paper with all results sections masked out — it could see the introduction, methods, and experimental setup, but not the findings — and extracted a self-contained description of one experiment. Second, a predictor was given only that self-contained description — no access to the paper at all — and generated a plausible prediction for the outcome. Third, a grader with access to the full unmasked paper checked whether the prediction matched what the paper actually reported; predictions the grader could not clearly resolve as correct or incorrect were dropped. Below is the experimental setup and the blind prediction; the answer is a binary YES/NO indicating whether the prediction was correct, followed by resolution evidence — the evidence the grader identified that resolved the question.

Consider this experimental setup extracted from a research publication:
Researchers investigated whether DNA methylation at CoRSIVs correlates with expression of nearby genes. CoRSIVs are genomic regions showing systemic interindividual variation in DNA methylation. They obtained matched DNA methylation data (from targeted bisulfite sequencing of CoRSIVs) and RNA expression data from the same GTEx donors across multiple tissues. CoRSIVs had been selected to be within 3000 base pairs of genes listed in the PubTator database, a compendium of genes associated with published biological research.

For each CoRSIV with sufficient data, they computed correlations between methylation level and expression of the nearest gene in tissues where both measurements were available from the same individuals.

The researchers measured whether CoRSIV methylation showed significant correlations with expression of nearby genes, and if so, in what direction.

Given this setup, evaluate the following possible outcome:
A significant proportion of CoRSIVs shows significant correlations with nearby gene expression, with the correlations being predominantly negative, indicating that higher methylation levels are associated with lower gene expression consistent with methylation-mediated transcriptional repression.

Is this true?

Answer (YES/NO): NO